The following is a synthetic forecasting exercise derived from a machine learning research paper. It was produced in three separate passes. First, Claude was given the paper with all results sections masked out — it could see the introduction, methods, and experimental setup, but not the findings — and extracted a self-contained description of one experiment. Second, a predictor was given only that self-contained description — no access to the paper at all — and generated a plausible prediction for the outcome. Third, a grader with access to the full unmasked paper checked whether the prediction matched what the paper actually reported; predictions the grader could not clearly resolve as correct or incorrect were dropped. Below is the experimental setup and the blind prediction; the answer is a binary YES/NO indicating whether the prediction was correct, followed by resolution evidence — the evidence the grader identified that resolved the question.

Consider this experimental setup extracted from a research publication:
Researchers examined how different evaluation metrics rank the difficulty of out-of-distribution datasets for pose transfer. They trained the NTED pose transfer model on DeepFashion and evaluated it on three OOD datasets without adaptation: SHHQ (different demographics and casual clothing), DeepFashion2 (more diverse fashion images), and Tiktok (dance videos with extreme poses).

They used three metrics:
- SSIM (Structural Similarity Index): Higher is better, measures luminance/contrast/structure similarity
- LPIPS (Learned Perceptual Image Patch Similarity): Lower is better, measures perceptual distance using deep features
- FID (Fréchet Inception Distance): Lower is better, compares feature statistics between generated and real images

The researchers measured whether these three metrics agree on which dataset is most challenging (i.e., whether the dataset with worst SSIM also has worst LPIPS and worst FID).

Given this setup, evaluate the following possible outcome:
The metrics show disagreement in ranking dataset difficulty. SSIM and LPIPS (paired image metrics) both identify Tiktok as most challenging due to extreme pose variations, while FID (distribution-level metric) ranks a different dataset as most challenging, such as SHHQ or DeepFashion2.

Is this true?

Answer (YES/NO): NO